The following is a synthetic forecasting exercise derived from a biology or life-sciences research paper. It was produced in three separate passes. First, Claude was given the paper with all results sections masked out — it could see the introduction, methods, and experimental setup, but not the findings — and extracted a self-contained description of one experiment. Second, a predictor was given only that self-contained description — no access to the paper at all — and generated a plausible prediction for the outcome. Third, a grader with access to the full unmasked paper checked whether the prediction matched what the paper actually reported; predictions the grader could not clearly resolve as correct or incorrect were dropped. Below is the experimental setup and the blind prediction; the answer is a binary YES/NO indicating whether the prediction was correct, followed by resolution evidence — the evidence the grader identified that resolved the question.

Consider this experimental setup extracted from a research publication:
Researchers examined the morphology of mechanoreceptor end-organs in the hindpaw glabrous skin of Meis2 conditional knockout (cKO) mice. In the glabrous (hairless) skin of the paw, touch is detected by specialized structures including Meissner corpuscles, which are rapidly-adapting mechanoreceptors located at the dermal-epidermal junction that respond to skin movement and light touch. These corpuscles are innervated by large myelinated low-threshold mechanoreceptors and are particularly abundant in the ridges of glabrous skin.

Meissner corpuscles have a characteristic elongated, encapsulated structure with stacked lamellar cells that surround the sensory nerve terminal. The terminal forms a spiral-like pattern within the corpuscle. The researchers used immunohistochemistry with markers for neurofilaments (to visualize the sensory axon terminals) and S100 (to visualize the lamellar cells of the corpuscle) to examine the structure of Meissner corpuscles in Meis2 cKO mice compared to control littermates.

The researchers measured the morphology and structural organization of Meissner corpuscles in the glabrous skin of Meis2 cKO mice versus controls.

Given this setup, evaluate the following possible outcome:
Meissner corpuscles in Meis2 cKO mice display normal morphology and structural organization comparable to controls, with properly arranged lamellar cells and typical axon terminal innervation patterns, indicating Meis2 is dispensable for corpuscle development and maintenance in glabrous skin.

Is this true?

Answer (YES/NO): NO